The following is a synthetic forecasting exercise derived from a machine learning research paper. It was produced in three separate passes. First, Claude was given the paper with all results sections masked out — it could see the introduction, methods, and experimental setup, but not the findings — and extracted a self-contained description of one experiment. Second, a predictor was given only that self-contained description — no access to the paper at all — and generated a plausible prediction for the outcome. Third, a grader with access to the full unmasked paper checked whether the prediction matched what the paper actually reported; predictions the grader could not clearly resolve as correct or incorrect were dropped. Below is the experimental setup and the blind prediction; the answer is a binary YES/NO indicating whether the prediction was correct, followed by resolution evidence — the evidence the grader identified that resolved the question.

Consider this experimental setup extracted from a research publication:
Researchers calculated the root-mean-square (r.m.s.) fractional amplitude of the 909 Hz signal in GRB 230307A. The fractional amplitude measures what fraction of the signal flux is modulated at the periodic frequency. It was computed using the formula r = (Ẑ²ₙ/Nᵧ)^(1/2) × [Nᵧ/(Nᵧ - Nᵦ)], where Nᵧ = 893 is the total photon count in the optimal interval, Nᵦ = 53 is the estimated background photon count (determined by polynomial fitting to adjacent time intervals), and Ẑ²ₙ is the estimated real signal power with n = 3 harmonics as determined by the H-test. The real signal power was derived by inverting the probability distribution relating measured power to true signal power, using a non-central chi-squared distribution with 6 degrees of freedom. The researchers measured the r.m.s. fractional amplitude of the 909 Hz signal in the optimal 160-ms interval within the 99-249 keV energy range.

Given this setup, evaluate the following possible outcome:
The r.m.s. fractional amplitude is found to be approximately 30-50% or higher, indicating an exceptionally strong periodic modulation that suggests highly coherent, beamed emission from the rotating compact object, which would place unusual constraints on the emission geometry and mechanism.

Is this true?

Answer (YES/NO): NO